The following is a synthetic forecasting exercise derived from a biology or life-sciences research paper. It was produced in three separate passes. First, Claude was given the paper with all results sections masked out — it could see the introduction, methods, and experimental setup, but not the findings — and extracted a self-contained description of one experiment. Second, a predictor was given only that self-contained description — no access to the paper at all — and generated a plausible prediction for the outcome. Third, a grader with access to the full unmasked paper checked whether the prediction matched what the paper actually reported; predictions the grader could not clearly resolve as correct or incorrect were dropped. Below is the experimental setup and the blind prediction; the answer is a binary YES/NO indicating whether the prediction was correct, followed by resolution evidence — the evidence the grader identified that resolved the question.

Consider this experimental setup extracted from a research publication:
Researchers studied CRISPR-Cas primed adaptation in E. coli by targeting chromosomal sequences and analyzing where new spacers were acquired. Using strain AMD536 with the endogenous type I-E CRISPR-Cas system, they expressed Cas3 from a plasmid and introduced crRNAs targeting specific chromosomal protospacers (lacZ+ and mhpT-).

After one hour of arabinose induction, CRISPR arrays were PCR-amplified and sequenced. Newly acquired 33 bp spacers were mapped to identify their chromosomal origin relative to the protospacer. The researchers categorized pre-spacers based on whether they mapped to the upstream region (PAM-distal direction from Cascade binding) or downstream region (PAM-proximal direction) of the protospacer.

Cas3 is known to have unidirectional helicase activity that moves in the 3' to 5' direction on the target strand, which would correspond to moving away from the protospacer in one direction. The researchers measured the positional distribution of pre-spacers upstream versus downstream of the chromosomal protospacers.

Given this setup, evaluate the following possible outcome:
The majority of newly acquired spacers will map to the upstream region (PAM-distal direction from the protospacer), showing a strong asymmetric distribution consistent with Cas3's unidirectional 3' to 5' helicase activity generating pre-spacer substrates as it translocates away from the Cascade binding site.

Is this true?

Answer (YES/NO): YES